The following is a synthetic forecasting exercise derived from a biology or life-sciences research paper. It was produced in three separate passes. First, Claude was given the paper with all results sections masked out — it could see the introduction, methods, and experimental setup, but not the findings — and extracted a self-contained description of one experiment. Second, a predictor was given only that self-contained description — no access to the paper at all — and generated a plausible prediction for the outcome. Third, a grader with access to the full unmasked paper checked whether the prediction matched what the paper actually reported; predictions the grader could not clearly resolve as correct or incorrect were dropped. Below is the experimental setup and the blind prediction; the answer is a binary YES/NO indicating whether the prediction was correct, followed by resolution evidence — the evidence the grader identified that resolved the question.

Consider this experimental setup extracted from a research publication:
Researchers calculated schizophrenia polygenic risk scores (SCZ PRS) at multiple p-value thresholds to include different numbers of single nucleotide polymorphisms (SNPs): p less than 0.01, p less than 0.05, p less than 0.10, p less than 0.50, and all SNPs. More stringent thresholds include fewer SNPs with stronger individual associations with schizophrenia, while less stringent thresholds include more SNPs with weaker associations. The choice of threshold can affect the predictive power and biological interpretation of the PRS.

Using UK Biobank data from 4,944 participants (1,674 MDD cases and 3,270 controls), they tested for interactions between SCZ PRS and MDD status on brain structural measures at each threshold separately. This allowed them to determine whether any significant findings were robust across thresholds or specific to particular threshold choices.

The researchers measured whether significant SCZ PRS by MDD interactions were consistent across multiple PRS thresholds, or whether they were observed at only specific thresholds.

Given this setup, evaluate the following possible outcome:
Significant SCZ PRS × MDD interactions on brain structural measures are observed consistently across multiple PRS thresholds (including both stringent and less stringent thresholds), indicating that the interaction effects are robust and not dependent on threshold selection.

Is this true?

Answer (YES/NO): NO